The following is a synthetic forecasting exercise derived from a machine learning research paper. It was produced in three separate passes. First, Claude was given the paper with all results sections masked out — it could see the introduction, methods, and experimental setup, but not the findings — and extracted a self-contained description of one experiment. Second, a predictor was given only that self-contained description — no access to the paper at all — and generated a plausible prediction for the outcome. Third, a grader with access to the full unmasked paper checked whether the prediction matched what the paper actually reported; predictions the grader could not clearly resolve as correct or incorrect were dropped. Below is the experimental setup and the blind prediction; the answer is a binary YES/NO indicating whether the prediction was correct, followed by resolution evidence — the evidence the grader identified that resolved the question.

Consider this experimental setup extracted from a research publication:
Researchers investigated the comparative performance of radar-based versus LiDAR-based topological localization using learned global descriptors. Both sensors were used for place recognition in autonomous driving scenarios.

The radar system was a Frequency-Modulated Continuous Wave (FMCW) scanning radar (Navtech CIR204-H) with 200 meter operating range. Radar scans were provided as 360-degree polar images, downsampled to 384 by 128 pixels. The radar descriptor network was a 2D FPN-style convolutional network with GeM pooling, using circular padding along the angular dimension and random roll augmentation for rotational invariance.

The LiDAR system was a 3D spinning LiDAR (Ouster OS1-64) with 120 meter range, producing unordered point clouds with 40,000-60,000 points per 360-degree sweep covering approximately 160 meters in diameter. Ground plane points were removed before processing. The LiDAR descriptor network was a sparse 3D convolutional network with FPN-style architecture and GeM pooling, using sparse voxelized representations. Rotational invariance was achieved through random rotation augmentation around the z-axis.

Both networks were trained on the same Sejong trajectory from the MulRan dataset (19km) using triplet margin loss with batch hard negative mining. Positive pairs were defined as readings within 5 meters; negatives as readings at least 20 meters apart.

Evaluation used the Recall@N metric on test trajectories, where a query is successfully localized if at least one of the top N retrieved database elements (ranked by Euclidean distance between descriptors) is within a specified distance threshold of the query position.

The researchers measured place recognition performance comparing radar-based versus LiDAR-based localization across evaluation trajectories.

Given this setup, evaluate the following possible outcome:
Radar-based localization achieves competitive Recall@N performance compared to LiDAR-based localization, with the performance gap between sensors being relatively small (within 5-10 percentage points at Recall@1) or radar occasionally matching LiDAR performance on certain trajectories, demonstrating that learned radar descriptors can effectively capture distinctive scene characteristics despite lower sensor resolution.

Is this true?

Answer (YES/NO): YES